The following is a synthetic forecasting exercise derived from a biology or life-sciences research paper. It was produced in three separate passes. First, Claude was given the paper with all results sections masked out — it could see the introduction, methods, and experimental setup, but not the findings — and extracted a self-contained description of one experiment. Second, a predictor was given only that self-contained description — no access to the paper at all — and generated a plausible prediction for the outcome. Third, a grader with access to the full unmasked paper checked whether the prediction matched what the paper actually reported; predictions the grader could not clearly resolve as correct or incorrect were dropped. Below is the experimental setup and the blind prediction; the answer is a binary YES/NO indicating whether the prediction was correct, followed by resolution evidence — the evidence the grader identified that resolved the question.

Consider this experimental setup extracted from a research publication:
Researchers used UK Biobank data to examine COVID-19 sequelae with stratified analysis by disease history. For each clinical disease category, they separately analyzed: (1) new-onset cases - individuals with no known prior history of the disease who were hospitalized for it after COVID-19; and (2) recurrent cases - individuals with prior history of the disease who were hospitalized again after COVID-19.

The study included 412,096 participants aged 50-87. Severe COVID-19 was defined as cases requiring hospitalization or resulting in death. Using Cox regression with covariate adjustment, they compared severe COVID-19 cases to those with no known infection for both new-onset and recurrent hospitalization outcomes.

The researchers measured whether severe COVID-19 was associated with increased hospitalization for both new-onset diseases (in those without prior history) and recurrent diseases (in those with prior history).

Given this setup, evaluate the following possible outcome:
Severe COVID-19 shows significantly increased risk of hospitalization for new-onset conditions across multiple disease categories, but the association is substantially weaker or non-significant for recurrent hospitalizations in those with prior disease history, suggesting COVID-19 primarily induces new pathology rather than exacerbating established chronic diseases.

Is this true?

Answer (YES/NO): NO